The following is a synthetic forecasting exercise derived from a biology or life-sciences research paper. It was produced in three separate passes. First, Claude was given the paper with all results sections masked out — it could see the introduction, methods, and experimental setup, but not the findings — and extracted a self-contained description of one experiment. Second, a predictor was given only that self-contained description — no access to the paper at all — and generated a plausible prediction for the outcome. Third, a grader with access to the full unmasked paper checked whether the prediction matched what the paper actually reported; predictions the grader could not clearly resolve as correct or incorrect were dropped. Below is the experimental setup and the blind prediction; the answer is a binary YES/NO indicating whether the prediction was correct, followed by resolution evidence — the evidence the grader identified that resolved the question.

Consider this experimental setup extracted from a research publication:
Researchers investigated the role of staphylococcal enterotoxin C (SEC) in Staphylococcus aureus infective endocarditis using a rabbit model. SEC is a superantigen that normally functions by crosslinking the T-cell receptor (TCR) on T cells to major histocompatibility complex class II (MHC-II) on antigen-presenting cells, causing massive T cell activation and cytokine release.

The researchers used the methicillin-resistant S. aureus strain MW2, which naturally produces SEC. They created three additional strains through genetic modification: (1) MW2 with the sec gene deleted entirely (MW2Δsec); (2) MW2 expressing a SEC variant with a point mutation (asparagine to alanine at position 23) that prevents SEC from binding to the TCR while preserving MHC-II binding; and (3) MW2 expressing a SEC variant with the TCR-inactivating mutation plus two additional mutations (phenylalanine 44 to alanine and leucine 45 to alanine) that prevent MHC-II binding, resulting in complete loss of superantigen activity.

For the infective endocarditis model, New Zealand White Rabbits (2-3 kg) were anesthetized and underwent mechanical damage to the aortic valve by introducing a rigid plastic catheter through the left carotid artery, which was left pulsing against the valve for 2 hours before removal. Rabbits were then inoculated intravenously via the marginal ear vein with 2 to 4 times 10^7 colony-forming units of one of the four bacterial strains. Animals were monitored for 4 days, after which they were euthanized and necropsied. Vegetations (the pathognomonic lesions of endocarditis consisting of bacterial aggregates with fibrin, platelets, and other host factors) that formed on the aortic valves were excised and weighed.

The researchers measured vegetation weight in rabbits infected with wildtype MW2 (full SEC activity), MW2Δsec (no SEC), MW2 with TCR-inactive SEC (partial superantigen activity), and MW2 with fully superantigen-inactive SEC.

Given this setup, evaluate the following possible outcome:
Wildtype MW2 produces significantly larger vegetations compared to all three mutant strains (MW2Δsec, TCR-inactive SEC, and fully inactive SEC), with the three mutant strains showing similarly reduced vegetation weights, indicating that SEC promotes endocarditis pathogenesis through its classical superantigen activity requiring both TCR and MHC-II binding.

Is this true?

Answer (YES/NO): NO